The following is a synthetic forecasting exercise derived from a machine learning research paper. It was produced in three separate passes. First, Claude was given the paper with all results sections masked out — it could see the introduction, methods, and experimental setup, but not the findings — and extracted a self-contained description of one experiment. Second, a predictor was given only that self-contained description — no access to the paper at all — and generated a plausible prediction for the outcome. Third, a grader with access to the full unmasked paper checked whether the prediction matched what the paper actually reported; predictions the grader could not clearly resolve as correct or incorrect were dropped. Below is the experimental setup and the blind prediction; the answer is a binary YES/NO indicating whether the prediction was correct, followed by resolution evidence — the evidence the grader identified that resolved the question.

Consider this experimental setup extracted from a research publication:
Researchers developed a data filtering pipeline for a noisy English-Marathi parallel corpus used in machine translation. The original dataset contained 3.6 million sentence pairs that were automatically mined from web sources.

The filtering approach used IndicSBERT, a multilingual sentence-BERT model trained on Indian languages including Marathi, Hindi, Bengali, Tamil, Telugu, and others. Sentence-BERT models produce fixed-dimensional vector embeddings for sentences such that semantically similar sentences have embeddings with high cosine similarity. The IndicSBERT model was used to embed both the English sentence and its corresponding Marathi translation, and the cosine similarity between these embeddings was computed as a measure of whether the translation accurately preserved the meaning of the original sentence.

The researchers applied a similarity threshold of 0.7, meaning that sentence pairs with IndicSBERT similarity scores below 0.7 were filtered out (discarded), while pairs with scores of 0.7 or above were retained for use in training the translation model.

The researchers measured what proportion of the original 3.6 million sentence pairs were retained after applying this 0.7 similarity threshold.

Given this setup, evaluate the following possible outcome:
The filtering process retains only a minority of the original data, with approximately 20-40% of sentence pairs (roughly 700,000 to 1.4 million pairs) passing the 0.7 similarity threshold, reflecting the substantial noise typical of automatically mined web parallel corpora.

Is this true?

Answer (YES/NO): NO